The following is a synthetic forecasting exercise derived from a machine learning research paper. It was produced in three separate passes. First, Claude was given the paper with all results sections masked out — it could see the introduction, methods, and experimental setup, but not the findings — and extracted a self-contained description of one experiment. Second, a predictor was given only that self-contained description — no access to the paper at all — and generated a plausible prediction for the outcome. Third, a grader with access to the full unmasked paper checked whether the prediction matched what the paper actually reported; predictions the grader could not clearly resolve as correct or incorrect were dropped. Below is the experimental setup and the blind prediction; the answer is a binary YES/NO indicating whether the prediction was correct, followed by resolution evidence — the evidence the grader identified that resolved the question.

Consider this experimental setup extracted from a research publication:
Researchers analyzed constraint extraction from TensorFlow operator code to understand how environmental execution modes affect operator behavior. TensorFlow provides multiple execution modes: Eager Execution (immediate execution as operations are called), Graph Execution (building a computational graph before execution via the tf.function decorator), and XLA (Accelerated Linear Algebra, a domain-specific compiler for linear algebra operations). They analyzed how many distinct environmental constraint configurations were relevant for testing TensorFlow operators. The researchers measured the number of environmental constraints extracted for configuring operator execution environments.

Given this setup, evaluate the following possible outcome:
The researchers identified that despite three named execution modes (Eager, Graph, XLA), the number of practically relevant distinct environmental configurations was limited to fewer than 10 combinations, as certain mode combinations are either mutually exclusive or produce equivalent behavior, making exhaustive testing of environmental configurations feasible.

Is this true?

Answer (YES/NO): NO